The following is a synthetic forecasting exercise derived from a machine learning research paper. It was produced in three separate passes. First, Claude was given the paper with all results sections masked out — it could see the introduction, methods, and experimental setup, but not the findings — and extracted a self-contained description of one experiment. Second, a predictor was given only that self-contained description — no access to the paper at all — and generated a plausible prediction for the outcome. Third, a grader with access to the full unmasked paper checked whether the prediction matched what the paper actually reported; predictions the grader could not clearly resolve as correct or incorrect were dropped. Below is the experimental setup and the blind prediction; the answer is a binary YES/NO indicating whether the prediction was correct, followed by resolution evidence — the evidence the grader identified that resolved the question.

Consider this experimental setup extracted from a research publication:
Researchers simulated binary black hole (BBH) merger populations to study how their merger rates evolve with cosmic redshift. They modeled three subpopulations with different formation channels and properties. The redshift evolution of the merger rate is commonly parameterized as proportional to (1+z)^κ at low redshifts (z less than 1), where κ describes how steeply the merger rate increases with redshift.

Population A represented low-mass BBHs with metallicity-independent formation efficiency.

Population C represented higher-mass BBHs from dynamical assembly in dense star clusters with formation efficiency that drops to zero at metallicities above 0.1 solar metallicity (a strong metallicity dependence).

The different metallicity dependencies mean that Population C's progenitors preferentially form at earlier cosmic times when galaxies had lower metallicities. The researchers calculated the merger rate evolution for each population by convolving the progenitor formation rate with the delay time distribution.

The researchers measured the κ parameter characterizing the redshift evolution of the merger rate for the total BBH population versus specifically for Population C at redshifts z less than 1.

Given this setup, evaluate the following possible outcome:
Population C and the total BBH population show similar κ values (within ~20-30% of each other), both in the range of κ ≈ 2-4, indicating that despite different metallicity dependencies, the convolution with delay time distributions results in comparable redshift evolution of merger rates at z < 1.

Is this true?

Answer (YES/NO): NO